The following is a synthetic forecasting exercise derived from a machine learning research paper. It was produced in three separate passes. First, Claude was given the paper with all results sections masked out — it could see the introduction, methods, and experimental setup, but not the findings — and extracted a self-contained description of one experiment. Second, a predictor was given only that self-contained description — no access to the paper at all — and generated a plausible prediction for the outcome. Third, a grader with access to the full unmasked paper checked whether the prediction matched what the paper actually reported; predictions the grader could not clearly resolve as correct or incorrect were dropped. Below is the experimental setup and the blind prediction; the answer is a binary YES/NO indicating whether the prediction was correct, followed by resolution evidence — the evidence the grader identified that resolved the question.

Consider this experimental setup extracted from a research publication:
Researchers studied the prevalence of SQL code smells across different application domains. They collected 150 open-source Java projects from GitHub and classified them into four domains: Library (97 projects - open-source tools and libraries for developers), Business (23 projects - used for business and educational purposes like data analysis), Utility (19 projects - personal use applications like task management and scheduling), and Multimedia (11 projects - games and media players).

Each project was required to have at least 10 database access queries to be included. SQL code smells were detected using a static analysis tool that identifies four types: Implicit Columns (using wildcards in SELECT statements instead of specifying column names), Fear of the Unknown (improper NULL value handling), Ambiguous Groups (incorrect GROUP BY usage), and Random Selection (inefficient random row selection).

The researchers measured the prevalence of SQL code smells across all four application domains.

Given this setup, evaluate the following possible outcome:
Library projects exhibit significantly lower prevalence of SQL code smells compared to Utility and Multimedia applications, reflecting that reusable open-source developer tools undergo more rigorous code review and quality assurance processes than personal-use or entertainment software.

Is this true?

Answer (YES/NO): NO